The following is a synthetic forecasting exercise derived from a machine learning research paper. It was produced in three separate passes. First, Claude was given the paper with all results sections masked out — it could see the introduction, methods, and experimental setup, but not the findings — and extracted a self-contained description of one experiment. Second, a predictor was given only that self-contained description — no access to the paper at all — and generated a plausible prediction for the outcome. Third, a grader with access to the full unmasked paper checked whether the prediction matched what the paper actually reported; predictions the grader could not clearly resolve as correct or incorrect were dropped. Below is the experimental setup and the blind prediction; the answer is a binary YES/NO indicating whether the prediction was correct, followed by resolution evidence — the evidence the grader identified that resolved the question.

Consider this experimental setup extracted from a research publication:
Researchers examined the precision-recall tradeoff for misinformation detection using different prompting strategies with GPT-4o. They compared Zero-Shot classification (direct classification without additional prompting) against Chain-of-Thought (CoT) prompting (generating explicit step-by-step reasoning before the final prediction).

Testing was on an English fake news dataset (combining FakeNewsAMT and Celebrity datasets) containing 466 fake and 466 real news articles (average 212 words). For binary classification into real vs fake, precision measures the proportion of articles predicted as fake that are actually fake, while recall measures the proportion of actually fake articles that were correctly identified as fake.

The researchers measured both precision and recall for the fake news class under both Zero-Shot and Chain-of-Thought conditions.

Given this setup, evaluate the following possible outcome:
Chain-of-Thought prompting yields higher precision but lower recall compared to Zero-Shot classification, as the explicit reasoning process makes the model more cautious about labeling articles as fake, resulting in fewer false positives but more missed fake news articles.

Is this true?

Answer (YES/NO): NO